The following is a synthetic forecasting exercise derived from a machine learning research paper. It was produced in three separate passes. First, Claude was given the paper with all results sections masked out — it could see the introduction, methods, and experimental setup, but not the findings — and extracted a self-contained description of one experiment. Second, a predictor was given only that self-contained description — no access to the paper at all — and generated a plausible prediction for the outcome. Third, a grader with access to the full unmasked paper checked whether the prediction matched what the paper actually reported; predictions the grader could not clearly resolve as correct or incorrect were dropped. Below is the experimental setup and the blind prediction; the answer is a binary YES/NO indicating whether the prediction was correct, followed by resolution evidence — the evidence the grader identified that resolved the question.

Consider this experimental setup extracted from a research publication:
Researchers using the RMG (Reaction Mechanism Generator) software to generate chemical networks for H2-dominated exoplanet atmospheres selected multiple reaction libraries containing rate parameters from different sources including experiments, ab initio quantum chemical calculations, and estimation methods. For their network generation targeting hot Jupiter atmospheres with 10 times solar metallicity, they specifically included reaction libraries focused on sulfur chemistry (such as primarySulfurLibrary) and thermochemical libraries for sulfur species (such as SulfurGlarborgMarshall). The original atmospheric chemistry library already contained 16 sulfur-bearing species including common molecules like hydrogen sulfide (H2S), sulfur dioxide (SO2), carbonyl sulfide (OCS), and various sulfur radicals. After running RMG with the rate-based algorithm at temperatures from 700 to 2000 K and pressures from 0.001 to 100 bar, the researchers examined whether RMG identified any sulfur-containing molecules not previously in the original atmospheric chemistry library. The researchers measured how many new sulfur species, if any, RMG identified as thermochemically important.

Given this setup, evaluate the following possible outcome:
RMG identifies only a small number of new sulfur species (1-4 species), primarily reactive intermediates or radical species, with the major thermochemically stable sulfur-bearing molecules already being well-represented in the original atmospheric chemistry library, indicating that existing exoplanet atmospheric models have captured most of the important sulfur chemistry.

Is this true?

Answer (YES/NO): NO